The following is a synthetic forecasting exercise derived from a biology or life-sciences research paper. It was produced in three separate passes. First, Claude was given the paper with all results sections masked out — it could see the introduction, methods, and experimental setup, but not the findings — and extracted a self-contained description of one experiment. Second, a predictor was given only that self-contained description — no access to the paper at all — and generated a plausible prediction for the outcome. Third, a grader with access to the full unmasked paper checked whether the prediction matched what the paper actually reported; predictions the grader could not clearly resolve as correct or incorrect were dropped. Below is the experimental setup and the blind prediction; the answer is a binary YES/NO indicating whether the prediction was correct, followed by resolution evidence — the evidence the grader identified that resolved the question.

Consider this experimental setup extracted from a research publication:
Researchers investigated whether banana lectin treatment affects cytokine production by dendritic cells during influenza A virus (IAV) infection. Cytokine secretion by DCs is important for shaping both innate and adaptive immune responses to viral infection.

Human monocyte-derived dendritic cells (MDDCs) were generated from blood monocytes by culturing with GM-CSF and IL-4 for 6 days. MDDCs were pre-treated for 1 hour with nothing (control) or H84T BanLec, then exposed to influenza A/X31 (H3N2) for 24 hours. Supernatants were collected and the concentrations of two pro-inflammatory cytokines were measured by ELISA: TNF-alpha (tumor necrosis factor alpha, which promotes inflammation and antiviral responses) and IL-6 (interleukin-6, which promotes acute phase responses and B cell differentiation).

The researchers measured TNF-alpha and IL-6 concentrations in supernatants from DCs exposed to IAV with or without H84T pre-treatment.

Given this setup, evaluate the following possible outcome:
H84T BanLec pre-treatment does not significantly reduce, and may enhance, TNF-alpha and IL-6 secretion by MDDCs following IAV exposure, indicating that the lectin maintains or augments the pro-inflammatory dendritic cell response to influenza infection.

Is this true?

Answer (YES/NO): NO